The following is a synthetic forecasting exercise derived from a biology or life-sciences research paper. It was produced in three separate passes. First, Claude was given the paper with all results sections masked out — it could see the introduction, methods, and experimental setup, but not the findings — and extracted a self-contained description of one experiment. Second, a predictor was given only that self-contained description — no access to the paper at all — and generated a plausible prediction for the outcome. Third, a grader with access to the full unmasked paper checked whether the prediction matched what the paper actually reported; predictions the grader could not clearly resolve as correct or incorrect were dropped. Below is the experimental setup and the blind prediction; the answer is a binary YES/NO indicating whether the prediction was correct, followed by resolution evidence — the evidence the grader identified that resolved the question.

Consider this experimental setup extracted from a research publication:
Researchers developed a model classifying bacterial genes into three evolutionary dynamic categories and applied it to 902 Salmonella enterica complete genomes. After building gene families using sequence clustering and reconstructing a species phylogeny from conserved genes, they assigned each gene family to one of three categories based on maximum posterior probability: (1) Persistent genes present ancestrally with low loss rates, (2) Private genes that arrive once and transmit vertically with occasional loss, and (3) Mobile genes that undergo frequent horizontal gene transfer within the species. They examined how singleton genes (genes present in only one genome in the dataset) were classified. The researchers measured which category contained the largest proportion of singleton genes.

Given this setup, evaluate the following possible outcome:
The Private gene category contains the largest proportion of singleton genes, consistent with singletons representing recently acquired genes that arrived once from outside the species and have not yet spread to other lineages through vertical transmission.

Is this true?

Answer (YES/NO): YES